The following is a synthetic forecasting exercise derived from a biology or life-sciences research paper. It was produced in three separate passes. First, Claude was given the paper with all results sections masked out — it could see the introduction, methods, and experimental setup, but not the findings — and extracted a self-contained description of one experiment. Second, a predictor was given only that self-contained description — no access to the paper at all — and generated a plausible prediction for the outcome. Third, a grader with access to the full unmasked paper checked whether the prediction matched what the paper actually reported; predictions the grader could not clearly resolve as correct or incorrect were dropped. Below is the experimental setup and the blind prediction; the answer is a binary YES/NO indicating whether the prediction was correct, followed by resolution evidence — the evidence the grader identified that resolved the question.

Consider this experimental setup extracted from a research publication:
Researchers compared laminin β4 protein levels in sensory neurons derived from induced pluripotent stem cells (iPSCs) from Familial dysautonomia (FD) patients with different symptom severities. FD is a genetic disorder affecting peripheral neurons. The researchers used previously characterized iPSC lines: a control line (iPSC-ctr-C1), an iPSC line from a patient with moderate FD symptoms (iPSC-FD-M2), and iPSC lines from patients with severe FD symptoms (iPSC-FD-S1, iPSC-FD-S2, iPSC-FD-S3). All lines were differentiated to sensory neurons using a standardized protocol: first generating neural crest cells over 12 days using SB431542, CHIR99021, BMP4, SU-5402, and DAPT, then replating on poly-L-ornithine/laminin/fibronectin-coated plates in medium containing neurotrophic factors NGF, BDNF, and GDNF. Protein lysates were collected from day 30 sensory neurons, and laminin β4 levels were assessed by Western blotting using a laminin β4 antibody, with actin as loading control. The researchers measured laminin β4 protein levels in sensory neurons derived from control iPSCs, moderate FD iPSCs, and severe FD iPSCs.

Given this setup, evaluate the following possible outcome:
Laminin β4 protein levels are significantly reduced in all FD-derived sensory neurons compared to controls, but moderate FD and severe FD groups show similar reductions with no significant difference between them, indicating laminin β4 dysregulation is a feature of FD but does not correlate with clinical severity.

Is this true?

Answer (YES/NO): NO